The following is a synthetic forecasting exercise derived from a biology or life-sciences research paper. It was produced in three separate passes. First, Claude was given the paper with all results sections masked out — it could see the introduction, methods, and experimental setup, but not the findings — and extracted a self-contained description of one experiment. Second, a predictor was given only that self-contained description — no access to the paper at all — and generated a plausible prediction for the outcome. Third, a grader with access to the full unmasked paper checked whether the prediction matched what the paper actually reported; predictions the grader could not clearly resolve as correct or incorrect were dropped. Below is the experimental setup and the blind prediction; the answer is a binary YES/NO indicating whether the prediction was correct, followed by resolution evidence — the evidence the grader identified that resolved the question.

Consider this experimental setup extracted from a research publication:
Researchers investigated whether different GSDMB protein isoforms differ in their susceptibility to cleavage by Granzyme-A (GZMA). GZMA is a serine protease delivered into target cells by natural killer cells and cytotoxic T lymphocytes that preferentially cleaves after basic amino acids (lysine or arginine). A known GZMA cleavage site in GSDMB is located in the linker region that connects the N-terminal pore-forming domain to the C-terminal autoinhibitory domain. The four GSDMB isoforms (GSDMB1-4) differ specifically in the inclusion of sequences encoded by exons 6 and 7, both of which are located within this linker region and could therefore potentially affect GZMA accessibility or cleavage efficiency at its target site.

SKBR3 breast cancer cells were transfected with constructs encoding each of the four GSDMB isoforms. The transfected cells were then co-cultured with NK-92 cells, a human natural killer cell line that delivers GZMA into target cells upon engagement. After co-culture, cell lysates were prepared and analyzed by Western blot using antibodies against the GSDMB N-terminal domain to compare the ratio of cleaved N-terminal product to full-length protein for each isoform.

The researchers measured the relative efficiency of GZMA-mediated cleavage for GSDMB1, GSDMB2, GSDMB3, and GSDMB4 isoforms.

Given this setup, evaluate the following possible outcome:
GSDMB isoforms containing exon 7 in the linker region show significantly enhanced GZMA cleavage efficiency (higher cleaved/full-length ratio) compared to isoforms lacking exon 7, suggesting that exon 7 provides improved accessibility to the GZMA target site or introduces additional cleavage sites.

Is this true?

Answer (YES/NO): NO